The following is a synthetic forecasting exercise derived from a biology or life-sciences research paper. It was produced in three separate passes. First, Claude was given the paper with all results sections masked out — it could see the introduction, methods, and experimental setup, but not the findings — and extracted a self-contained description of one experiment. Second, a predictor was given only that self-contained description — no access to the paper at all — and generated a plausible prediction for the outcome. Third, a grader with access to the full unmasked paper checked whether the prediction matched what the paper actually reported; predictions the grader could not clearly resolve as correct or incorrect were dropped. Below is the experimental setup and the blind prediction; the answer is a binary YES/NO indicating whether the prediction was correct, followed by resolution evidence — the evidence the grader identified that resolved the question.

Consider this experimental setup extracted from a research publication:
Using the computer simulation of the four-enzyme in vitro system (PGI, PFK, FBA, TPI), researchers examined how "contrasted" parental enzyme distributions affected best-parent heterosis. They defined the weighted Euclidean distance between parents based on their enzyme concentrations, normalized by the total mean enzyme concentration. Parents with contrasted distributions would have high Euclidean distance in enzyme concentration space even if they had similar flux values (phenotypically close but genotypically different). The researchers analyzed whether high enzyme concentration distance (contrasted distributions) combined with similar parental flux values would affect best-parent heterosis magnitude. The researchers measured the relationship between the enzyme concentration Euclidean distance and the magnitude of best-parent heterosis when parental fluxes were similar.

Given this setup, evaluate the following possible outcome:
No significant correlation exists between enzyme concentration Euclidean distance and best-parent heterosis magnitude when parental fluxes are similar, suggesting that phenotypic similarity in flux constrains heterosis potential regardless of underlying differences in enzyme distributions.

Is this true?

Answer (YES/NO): NO